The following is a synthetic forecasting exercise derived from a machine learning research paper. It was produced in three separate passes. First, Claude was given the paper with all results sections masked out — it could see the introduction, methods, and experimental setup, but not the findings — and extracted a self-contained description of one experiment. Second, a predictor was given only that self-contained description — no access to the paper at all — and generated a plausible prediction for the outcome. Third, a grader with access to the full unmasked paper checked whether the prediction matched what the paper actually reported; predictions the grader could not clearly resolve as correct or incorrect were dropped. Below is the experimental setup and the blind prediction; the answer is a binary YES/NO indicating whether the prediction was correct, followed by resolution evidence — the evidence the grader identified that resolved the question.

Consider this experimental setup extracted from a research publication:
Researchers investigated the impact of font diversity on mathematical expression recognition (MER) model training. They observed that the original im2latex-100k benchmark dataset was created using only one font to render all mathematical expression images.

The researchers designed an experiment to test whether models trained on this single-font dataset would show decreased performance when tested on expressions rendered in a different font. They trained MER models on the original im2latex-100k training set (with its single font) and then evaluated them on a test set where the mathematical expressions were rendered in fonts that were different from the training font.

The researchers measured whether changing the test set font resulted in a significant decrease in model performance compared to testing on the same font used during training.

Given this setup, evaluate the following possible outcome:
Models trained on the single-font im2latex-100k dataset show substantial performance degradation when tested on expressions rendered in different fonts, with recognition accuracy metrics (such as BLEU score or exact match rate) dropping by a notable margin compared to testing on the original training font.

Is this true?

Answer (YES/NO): YES